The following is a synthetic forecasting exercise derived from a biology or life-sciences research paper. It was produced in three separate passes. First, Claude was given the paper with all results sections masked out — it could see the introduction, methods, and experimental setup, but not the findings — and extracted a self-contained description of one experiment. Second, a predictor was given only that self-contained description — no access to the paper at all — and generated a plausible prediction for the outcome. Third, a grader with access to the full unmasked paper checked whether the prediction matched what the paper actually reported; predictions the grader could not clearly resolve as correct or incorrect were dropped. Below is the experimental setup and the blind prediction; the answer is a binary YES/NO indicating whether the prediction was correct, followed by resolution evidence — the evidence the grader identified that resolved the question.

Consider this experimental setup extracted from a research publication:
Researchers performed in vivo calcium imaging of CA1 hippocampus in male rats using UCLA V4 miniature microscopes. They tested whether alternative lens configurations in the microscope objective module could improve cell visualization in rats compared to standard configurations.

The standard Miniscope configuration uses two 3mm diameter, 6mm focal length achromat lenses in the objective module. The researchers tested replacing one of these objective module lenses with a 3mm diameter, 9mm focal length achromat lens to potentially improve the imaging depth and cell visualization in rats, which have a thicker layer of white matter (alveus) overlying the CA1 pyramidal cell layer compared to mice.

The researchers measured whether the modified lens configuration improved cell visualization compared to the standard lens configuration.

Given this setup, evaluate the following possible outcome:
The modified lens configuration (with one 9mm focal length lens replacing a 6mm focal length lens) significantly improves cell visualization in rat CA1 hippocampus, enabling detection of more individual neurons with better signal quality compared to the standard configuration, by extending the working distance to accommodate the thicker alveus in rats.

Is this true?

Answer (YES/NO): NO